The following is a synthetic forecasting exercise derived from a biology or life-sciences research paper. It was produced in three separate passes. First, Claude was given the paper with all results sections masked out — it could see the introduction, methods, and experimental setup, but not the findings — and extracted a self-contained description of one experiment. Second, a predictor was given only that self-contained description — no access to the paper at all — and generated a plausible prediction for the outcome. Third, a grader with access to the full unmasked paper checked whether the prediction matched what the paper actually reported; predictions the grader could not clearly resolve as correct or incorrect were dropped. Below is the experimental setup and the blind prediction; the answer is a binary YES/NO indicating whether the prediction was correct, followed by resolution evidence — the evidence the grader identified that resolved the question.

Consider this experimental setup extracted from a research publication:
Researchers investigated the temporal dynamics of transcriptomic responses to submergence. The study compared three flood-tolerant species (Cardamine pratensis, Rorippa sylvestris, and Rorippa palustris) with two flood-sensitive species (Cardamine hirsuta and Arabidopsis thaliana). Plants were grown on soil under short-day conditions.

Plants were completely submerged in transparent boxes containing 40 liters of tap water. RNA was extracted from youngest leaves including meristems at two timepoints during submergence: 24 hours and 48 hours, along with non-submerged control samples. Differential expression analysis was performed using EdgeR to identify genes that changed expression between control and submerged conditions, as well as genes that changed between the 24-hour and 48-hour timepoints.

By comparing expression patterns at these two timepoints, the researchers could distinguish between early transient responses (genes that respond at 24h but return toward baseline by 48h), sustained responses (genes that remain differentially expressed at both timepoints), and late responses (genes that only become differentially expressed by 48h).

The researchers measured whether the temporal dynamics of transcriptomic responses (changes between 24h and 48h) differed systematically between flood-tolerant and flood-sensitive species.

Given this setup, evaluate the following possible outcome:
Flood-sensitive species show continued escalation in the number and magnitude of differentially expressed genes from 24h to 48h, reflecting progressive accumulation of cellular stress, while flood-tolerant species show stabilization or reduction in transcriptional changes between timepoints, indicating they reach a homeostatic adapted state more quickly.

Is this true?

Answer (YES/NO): NO